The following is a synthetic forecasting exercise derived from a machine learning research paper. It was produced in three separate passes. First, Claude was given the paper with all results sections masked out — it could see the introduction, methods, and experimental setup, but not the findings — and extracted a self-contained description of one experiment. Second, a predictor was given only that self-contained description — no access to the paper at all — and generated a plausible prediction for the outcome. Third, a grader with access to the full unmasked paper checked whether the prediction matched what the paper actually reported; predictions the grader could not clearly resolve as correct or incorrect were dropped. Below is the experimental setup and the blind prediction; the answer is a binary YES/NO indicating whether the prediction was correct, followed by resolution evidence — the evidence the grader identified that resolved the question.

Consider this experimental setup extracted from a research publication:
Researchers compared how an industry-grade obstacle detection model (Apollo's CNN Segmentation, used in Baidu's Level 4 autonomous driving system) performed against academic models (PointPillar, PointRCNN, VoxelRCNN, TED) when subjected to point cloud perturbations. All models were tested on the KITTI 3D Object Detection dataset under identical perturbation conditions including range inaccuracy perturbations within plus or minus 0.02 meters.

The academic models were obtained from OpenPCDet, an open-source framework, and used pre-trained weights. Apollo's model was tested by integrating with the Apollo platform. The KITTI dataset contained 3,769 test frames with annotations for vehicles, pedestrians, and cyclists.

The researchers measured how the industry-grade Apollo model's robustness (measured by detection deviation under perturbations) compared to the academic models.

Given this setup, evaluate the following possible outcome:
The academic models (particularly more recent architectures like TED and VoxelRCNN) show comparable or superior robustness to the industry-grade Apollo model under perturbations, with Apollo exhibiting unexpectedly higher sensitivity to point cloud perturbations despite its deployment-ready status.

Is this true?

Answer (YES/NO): YES